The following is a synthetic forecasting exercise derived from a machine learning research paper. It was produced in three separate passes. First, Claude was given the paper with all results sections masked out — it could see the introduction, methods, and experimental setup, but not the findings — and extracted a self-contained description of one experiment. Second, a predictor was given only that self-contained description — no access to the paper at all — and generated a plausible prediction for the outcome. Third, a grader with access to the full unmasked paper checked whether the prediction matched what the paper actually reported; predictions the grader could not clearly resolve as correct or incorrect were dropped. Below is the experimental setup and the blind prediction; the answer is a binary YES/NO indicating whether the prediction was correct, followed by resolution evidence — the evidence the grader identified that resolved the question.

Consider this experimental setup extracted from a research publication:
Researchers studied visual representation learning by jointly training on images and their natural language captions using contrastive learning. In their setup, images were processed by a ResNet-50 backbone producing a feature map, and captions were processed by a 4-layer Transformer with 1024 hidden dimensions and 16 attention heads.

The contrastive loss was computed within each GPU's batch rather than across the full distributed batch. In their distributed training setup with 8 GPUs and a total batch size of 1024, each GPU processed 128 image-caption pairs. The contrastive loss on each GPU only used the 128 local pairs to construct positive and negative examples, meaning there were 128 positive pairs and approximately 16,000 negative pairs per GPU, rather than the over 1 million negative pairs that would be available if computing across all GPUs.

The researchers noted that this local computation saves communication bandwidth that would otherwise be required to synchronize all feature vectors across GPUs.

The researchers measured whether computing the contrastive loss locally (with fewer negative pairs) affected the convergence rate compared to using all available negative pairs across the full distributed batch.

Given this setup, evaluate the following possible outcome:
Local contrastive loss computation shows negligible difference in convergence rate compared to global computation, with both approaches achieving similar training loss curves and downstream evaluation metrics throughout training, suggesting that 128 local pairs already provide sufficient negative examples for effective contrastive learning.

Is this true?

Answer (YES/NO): NO